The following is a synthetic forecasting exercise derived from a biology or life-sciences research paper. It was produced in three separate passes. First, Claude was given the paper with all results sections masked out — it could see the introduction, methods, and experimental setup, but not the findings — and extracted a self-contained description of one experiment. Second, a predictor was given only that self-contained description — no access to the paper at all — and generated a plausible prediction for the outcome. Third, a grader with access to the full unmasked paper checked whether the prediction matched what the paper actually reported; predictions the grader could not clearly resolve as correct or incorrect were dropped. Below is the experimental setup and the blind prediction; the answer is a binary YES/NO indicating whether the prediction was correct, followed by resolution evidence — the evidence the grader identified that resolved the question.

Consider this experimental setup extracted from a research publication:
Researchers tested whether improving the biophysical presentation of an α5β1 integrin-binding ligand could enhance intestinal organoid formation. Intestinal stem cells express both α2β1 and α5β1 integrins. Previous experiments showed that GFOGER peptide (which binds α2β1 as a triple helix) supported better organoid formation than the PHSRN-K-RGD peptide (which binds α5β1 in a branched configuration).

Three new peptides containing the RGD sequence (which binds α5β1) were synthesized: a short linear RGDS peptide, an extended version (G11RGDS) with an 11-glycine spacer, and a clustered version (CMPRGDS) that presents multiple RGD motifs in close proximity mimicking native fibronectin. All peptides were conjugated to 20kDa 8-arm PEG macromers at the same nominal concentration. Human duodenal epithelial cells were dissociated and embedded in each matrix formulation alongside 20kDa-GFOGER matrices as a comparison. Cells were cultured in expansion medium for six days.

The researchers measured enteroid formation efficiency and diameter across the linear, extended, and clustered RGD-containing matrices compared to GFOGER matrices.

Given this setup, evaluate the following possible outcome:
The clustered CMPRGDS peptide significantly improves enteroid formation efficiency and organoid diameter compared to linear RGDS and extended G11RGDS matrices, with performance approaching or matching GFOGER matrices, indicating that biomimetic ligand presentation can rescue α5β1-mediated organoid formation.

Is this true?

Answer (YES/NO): NO